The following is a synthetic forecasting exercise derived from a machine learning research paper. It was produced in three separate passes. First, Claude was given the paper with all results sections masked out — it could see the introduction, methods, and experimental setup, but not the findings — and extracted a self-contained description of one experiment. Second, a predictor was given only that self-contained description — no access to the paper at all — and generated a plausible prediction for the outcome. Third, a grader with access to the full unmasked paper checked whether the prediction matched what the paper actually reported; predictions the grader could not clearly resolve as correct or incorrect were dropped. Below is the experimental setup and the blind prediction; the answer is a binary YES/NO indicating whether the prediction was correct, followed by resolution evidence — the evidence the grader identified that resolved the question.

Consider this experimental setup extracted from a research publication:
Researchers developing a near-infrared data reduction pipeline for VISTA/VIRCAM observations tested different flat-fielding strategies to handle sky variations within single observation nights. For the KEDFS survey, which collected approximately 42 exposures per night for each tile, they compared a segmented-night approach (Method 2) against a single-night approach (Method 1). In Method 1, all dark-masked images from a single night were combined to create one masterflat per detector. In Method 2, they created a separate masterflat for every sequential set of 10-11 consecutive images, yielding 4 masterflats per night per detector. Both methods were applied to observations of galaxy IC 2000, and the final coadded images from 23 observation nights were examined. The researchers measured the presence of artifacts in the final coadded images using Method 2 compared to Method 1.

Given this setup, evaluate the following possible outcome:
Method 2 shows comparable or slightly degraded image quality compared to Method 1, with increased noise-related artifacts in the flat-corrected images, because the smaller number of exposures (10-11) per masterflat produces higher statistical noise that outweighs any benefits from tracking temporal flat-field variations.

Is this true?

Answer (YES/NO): NO